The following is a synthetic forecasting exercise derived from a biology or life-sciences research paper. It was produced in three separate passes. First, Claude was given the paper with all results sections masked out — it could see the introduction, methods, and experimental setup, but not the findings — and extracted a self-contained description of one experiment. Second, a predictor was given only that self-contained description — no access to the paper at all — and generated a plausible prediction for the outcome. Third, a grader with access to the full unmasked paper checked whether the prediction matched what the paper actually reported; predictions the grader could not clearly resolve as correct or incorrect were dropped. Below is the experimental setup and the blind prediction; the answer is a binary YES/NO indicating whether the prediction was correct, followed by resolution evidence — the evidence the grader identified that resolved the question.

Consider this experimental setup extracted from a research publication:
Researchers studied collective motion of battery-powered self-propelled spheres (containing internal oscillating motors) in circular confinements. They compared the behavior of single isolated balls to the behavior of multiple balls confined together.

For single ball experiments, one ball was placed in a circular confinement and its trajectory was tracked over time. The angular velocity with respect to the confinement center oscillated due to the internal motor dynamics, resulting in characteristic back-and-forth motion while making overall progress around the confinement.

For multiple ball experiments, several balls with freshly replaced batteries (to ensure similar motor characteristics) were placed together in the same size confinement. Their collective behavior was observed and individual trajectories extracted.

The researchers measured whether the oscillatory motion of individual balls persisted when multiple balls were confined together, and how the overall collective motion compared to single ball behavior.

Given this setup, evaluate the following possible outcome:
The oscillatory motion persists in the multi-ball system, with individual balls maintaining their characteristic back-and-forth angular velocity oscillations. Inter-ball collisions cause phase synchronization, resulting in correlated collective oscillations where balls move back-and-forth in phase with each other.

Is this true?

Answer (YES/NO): YES